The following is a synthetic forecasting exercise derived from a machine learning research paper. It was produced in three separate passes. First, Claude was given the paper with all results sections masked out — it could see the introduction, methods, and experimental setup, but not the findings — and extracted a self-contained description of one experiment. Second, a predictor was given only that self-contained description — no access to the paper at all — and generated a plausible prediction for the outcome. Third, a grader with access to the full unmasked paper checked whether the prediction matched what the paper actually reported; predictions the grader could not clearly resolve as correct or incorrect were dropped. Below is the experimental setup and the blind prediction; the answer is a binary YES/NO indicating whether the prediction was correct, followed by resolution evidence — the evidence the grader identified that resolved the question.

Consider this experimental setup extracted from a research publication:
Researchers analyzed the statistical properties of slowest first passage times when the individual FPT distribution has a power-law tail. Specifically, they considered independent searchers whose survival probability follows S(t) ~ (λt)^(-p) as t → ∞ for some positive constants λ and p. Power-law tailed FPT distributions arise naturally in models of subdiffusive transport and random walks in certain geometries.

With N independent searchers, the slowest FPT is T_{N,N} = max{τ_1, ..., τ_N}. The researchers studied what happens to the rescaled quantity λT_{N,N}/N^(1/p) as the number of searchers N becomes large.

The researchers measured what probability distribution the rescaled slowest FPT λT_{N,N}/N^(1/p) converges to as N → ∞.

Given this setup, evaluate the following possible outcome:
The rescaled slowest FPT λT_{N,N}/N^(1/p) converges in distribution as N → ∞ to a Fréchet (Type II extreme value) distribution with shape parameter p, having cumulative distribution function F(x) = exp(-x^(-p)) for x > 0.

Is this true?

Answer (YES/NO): YES